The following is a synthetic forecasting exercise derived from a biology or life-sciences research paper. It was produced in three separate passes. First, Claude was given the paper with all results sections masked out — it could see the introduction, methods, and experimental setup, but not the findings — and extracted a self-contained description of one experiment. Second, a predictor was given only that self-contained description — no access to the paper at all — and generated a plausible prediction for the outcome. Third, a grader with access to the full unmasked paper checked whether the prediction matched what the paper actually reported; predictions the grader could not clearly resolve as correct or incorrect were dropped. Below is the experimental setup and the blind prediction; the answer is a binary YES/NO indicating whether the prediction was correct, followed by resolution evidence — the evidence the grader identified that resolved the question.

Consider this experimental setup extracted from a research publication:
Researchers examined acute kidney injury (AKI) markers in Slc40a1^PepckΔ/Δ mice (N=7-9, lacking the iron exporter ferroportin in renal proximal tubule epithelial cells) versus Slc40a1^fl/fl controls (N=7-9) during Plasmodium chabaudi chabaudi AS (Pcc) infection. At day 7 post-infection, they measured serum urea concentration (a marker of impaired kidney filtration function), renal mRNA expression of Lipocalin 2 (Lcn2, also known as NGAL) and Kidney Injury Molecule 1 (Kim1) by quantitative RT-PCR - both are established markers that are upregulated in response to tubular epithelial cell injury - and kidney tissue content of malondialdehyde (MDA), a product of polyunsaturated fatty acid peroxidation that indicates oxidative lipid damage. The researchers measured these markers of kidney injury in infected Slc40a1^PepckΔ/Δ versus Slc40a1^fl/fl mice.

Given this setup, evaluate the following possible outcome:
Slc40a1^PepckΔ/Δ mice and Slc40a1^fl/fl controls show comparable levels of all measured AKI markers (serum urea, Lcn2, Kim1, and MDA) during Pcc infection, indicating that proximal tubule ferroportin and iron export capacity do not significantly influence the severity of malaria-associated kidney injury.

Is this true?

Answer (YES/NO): NO